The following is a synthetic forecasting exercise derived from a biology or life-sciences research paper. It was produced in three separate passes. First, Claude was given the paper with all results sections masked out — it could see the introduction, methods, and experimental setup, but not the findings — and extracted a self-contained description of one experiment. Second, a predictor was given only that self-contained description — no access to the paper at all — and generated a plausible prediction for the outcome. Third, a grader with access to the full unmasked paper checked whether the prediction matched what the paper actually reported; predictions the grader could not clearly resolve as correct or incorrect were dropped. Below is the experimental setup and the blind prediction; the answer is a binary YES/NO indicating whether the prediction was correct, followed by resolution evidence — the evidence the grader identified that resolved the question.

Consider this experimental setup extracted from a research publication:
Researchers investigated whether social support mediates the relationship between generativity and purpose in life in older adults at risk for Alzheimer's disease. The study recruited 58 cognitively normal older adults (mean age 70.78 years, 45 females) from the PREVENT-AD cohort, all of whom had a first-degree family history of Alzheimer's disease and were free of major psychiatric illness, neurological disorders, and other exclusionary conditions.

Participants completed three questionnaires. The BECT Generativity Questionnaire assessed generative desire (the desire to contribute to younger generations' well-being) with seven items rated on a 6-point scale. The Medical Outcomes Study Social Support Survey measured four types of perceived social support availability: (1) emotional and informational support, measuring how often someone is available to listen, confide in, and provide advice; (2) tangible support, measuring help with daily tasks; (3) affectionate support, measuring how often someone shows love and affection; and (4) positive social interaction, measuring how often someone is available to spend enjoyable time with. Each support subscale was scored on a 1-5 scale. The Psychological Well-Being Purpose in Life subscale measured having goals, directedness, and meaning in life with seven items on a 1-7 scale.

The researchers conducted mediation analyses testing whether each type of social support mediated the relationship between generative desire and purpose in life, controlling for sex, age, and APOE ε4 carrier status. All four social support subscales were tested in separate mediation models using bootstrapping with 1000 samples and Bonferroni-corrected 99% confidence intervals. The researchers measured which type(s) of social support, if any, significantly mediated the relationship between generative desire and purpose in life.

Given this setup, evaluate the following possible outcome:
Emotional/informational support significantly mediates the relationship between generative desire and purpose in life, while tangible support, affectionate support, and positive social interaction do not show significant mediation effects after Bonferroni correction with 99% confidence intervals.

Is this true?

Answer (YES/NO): NO